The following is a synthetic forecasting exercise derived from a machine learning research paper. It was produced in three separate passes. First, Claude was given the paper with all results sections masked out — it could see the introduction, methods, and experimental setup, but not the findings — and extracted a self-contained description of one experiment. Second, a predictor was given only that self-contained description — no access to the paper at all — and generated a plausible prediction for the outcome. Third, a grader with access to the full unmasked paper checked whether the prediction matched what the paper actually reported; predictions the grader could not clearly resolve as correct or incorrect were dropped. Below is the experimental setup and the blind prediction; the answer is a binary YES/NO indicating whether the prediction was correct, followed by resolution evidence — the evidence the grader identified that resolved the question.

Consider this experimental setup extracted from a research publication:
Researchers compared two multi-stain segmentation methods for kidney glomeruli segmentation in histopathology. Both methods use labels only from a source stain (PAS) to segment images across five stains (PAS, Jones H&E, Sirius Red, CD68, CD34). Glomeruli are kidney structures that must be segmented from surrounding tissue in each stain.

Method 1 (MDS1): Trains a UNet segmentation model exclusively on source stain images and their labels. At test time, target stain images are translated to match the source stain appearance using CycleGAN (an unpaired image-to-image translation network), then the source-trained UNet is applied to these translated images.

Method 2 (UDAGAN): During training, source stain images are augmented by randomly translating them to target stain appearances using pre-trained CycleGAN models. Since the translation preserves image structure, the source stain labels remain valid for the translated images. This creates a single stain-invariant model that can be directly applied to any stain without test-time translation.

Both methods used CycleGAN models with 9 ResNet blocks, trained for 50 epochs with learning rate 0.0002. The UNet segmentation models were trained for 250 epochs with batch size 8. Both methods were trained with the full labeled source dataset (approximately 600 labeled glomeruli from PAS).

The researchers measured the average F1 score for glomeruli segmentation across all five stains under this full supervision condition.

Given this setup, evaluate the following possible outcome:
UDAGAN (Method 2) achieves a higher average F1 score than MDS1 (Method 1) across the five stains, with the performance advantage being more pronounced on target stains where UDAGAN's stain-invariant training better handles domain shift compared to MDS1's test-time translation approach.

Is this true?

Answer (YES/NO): YES